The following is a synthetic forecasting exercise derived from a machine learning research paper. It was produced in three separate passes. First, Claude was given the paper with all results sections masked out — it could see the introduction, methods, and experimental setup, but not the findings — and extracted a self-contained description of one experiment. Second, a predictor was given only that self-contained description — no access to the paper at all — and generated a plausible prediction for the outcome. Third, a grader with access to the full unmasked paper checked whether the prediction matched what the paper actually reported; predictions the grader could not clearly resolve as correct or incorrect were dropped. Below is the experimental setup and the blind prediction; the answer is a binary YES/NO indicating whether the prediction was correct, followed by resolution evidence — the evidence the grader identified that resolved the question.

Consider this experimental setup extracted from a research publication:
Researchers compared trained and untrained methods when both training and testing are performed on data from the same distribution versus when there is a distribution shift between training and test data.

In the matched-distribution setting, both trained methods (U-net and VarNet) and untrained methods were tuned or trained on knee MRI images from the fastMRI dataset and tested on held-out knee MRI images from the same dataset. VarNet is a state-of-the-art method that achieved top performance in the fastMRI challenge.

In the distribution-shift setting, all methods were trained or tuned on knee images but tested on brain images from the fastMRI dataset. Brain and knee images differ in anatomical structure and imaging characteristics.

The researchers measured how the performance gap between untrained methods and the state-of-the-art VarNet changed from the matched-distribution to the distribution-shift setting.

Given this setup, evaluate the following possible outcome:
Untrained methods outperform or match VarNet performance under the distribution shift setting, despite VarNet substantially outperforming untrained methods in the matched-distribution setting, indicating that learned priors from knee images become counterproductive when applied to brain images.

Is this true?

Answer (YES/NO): YES